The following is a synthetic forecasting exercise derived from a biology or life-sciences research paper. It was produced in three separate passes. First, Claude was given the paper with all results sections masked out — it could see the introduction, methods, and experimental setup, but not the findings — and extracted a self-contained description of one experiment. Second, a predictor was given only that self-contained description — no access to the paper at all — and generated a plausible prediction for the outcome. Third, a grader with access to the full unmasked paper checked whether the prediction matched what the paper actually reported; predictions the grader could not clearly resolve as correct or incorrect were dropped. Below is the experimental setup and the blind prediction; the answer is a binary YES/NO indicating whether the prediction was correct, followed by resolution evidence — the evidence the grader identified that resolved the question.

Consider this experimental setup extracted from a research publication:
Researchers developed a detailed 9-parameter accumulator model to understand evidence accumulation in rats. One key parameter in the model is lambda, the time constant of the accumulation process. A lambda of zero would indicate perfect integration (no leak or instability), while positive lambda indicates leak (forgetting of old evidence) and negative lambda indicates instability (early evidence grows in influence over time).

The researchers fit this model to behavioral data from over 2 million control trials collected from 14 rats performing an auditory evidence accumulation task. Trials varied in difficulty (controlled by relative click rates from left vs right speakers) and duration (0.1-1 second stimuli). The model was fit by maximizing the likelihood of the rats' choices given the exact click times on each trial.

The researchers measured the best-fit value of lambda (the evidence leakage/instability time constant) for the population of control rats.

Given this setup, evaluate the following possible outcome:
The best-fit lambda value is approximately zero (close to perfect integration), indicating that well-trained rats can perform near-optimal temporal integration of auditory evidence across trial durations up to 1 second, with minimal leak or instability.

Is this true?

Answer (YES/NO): NO